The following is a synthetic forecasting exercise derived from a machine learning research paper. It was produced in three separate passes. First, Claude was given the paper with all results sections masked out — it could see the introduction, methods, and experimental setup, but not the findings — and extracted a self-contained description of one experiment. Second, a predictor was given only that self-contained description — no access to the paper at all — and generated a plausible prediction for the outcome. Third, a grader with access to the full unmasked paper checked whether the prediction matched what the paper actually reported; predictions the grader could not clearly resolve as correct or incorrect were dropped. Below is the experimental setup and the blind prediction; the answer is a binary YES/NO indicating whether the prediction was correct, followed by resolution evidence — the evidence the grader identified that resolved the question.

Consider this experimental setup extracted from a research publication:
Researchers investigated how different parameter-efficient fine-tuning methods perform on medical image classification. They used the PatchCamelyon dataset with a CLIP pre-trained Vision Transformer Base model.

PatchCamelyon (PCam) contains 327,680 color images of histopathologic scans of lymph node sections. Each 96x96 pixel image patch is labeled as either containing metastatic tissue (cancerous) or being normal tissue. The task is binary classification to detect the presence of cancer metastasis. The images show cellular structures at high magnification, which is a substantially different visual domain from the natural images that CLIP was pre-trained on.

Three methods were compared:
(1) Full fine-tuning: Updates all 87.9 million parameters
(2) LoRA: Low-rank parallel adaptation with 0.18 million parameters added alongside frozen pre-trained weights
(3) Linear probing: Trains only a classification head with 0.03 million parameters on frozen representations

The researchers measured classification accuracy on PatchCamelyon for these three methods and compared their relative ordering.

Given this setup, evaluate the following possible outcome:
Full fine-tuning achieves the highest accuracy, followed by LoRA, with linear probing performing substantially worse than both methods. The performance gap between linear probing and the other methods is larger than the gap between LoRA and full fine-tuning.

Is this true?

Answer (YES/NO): YES